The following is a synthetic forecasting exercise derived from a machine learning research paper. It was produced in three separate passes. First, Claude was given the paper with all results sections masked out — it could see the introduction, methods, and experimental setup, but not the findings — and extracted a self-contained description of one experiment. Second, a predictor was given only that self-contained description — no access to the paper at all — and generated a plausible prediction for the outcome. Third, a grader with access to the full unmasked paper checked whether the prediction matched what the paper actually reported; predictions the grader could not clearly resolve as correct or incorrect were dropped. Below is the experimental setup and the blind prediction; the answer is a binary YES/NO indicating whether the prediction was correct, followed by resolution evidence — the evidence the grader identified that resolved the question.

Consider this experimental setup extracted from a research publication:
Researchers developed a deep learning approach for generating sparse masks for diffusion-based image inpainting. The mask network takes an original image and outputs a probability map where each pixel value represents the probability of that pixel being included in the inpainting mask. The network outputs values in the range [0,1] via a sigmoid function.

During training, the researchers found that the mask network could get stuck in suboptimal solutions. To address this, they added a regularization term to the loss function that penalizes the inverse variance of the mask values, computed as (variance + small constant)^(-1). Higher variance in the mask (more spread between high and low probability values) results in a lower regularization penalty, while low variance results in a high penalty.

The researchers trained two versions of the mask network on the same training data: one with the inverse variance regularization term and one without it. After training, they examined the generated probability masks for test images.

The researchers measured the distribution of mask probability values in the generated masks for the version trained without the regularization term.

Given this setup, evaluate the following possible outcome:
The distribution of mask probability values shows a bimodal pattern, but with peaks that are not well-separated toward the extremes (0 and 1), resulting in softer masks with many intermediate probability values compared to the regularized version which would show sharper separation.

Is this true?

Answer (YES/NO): NO